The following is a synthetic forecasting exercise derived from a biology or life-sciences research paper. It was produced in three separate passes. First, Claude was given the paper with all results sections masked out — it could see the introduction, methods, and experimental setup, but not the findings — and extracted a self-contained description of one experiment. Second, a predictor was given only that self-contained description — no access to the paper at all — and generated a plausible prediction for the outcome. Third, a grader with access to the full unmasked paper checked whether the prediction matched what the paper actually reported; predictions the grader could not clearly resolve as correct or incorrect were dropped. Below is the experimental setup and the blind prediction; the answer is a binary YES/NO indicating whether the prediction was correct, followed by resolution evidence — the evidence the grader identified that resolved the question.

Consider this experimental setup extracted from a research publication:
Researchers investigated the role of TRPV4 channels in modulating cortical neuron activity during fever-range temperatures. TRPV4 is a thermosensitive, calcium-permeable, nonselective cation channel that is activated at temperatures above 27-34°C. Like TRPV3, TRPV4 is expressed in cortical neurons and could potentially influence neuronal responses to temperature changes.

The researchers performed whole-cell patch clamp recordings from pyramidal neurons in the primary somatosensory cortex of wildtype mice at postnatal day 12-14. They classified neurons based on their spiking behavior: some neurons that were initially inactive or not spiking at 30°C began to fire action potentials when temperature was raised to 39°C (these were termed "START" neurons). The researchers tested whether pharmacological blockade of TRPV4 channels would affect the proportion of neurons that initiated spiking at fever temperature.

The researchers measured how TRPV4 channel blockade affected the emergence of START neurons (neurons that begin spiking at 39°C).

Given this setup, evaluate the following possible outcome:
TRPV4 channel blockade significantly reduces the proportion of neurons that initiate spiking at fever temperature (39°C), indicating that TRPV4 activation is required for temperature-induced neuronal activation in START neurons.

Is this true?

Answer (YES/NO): NO